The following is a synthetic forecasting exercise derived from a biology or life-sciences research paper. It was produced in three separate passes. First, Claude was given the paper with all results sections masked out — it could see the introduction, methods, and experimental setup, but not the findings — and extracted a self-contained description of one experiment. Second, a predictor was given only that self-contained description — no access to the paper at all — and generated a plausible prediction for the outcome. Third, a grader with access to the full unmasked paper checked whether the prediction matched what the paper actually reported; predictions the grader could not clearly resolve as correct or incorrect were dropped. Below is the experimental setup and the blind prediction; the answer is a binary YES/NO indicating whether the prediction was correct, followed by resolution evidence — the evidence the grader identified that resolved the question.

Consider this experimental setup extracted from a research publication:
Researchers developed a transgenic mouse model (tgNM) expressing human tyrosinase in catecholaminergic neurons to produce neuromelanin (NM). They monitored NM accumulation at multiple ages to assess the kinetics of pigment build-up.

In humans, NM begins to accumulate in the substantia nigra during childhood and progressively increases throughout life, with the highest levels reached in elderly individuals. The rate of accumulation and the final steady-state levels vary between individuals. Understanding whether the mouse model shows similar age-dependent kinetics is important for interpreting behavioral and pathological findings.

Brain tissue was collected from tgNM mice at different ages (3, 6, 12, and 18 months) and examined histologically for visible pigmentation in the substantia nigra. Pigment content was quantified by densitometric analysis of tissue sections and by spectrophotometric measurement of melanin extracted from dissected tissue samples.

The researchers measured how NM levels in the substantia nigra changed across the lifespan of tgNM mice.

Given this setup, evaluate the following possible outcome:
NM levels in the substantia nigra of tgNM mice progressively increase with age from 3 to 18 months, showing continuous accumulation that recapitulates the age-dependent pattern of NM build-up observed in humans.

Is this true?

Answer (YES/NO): YES